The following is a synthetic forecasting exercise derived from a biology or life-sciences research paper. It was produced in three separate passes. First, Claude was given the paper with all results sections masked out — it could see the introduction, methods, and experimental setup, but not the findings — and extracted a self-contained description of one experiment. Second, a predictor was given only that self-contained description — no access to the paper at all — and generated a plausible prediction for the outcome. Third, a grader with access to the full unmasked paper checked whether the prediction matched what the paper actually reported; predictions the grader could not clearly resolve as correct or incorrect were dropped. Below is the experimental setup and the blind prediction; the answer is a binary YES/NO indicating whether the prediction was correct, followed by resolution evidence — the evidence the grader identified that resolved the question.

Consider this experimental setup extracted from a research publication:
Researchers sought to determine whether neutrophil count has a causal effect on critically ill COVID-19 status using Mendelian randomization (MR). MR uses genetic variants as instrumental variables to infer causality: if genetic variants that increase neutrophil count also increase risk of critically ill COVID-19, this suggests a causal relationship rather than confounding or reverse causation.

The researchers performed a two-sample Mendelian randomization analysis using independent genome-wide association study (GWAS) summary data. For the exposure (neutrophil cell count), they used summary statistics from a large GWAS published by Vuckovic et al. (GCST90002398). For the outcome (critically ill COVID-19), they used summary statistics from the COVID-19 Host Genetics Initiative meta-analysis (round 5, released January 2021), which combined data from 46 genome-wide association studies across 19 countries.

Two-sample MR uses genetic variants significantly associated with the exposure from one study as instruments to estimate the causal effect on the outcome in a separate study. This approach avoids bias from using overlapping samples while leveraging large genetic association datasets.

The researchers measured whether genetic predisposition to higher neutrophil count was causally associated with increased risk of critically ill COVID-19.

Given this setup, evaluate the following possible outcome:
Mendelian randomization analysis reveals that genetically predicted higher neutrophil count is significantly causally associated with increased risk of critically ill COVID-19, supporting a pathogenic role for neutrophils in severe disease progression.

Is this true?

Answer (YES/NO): NO